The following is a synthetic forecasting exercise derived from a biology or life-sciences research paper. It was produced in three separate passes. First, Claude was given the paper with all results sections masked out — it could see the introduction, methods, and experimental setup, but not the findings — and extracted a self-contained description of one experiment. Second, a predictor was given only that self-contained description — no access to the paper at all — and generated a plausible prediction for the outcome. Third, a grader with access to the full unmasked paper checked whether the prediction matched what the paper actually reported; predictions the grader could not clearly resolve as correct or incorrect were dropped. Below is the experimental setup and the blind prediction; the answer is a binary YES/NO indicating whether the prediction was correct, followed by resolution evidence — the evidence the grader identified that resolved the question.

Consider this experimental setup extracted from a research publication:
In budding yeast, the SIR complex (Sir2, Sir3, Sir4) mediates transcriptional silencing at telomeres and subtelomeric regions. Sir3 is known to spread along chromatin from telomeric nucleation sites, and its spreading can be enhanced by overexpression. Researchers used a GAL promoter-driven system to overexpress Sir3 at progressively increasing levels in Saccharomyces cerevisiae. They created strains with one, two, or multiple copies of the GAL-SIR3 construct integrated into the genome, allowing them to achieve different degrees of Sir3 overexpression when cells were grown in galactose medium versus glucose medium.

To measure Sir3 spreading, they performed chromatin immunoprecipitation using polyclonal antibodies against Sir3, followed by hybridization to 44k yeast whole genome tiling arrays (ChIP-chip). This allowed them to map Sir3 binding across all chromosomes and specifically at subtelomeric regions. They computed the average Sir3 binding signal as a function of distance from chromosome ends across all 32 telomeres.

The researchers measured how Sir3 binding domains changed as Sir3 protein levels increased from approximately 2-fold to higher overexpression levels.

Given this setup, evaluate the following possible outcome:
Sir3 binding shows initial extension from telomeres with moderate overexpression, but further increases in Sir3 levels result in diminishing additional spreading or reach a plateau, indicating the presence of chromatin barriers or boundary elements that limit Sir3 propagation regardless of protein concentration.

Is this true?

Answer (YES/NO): YES